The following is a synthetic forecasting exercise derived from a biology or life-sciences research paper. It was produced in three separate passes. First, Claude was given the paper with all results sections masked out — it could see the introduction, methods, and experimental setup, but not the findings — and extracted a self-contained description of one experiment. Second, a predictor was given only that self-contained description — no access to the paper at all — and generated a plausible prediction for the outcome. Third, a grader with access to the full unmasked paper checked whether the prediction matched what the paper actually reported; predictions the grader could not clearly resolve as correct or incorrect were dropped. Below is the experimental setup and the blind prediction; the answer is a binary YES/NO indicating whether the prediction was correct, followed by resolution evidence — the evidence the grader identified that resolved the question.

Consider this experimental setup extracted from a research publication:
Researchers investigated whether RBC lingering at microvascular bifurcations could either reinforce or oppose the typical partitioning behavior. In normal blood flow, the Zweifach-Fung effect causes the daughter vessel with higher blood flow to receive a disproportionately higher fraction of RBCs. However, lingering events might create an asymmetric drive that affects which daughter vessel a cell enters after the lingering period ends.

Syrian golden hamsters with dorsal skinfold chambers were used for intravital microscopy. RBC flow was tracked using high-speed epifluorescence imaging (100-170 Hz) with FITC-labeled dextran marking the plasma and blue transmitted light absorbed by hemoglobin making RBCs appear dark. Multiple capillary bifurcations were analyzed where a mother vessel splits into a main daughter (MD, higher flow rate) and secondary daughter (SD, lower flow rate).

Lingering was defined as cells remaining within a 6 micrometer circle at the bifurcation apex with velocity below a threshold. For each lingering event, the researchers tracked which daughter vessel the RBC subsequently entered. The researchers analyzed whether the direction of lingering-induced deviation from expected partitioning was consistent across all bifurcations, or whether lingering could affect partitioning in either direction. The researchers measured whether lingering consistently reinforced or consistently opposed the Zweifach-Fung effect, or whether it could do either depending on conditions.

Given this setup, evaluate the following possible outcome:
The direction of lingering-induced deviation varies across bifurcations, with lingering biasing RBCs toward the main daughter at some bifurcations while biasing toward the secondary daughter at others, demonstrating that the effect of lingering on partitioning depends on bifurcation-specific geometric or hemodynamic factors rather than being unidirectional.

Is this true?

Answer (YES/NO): YES